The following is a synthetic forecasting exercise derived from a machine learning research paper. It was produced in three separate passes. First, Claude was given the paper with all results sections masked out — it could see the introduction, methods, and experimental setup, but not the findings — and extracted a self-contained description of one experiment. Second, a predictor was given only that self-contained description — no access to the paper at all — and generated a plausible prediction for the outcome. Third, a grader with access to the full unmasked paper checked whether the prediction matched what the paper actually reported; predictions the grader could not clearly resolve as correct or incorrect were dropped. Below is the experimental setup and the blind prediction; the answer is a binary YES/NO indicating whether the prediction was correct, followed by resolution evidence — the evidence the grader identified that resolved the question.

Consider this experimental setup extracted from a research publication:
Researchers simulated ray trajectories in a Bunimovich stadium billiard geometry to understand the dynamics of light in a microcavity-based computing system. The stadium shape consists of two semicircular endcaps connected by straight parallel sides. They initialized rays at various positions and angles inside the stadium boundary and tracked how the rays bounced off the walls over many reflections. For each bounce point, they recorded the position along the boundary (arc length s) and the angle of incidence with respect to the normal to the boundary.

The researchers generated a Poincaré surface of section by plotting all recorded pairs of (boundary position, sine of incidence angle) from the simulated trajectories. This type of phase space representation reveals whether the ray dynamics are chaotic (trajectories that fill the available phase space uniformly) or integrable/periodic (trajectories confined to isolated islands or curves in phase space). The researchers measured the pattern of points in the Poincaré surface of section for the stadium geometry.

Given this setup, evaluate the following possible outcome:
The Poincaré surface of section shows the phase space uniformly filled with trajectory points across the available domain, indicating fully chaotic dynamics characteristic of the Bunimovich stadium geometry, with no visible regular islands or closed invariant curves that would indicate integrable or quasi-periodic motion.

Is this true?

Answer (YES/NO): YES